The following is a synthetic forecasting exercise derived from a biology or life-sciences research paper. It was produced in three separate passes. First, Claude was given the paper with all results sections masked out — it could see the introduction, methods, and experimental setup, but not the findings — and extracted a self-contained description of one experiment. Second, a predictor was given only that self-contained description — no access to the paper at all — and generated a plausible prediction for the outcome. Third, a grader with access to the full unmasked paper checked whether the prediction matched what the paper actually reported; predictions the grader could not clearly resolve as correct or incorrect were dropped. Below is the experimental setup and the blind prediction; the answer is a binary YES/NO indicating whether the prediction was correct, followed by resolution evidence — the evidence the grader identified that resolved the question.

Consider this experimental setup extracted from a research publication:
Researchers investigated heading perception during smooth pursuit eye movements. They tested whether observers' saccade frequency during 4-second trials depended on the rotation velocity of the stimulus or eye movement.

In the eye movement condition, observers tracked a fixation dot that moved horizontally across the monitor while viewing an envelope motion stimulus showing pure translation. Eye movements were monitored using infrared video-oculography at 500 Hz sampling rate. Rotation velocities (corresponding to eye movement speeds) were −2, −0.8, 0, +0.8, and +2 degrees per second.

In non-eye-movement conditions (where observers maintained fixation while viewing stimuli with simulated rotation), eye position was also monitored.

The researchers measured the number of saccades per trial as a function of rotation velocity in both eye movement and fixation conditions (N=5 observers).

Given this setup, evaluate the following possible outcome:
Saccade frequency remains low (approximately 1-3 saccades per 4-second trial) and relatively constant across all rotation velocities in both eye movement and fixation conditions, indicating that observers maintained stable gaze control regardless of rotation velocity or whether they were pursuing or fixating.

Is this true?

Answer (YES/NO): NO